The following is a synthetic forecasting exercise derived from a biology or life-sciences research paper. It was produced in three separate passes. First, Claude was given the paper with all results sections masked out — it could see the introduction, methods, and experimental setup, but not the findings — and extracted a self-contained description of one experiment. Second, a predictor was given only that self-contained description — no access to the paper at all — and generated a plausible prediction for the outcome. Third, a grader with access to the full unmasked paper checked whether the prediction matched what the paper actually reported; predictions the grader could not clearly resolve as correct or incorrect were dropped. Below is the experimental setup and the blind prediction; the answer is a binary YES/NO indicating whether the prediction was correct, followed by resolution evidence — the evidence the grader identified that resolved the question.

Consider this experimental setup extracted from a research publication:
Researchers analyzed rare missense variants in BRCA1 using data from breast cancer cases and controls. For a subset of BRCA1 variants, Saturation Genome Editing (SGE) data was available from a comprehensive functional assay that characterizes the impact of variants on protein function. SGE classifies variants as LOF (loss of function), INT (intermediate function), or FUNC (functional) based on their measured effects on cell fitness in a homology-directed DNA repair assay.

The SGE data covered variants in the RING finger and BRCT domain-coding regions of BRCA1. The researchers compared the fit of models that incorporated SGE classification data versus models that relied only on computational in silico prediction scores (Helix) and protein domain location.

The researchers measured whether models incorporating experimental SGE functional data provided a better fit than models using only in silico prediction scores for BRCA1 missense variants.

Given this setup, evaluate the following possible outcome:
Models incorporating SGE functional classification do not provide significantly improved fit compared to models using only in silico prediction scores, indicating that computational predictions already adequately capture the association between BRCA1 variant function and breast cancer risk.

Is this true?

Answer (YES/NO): NO